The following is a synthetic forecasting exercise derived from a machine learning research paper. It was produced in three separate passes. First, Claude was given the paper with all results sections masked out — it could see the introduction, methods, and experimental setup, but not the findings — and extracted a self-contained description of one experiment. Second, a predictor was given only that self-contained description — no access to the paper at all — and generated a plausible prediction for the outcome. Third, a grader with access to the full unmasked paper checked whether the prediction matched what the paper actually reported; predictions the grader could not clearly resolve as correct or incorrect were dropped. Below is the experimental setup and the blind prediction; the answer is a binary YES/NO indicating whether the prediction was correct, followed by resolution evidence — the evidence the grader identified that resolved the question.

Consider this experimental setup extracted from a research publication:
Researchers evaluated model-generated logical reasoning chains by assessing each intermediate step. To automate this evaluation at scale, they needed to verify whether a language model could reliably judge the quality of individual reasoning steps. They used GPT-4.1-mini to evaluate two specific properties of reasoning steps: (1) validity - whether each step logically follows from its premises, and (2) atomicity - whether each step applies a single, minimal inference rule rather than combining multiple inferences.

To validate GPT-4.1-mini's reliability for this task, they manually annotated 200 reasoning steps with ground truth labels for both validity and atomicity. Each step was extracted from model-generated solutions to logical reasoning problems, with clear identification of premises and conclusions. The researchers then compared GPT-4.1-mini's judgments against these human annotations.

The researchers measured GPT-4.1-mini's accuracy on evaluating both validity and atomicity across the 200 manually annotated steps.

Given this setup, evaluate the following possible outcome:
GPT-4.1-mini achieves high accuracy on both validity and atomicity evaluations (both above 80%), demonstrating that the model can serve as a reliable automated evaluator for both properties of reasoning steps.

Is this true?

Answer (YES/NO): YES